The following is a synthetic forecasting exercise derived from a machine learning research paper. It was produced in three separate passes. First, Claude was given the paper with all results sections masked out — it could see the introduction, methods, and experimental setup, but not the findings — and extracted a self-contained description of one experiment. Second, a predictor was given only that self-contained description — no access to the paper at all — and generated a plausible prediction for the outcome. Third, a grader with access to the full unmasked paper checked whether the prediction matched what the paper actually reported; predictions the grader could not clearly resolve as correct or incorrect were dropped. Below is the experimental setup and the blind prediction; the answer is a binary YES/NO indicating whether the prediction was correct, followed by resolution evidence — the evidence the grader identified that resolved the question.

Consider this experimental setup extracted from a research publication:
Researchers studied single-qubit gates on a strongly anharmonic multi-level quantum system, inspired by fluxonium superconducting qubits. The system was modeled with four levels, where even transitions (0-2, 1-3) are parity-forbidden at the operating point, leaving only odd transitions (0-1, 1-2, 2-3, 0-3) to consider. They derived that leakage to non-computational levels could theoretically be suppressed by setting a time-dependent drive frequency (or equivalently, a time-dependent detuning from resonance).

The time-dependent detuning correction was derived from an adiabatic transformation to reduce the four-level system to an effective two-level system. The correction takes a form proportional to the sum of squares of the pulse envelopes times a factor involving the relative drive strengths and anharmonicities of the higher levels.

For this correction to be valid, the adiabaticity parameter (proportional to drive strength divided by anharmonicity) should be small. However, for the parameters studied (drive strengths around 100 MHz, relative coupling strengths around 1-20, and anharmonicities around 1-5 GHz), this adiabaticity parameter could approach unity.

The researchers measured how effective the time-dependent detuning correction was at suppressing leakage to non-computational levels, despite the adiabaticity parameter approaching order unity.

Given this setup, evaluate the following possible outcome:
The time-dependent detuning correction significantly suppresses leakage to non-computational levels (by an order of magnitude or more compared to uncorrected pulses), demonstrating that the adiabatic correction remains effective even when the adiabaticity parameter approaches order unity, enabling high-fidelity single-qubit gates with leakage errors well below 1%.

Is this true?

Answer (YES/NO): NO